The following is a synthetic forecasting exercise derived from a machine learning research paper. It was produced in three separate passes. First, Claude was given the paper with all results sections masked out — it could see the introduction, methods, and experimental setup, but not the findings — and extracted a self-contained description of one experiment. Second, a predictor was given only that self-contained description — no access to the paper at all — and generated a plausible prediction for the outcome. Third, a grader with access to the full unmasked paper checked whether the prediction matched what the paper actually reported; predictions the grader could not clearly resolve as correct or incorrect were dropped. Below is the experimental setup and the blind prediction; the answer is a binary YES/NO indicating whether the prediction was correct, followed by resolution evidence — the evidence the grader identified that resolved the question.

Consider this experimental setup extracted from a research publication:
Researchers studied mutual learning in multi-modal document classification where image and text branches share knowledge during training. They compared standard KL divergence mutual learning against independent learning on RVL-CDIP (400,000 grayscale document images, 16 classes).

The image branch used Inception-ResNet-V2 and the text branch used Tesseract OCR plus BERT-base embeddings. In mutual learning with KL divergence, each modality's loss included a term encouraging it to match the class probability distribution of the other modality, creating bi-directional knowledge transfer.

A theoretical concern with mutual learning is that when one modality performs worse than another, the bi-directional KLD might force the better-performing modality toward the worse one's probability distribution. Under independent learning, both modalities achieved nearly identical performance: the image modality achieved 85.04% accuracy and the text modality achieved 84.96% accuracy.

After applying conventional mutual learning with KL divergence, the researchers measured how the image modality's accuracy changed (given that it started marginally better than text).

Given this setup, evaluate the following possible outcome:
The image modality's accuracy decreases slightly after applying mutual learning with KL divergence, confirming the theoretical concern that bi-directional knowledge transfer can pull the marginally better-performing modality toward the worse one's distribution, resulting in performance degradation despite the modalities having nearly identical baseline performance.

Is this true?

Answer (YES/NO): NO